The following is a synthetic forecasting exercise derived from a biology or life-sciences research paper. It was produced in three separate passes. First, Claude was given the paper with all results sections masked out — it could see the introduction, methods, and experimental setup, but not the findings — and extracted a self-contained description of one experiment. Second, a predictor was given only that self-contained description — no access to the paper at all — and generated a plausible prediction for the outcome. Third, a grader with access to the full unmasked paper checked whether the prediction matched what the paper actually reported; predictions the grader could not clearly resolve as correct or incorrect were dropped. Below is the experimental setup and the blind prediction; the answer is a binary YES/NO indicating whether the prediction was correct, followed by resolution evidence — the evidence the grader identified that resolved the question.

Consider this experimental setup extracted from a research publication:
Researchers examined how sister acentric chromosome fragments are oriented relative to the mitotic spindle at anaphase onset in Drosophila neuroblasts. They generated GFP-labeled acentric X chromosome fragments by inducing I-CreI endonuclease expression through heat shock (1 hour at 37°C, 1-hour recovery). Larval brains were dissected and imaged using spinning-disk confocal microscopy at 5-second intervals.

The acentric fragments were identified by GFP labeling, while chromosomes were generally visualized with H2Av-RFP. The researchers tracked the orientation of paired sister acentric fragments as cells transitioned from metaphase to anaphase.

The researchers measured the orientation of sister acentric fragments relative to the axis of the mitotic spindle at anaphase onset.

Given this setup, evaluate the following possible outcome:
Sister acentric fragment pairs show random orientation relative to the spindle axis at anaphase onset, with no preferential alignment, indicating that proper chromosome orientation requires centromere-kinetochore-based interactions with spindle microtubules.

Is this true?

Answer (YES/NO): NO